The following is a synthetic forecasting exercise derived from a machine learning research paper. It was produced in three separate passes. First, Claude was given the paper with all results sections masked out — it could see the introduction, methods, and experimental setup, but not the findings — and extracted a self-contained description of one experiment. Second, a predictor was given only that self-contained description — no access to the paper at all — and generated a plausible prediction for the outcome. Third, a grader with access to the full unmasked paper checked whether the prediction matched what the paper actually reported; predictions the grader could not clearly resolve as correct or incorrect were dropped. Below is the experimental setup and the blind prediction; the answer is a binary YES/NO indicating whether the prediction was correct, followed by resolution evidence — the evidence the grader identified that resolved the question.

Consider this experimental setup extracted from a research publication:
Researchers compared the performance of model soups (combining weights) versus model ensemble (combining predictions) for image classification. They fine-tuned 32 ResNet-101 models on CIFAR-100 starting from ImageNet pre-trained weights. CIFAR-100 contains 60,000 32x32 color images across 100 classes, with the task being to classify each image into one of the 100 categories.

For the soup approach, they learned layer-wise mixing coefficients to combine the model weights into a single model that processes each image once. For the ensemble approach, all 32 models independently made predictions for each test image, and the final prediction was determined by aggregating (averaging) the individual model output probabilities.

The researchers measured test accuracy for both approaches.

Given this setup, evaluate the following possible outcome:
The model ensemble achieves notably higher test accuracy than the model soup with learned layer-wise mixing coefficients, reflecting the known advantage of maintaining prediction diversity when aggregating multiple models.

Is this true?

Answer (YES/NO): NO